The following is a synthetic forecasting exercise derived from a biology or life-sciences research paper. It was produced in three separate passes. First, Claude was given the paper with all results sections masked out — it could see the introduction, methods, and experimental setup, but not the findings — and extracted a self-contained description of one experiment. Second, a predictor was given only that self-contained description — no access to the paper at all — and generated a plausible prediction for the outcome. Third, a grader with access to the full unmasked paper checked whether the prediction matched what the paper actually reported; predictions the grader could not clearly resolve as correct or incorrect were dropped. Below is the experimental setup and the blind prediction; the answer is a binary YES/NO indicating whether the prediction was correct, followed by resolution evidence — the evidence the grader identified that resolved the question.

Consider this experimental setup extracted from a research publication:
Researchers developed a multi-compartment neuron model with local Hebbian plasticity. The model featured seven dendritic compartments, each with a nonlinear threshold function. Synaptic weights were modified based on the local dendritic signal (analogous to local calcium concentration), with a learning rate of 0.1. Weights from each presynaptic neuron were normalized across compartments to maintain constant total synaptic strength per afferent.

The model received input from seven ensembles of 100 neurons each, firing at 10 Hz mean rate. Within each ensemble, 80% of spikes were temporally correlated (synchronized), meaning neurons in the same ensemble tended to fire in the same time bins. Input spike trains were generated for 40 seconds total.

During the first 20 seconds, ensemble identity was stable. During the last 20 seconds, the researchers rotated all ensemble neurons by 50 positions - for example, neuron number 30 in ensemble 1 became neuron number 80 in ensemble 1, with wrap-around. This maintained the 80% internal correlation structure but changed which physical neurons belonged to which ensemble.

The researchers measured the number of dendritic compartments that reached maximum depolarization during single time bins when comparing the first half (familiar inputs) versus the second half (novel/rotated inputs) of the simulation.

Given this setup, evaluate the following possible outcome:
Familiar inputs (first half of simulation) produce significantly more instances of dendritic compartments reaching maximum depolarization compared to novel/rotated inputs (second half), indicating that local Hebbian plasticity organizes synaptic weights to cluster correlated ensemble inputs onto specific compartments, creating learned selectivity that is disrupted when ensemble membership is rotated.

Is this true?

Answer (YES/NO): NO